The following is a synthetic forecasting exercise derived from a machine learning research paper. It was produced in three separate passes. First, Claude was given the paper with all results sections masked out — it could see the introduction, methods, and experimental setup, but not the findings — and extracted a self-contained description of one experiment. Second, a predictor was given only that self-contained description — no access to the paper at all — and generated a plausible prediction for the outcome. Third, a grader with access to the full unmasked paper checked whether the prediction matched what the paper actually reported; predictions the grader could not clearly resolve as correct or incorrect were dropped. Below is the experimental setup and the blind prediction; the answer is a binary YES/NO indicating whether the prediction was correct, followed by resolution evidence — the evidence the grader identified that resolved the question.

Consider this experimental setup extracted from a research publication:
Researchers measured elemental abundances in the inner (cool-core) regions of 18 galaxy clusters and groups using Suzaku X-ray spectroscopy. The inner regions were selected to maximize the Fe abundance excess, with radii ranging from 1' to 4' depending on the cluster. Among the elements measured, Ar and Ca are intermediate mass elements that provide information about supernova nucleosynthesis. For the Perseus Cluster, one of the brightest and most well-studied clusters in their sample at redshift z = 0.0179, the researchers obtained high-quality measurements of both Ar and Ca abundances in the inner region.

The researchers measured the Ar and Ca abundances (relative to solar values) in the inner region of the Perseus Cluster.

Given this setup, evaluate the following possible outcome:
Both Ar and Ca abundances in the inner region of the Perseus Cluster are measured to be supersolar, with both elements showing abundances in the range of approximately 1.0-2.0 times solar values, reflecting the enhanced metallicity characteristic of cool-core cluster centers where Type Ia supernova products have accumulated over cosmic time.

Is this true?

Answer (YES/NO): NO